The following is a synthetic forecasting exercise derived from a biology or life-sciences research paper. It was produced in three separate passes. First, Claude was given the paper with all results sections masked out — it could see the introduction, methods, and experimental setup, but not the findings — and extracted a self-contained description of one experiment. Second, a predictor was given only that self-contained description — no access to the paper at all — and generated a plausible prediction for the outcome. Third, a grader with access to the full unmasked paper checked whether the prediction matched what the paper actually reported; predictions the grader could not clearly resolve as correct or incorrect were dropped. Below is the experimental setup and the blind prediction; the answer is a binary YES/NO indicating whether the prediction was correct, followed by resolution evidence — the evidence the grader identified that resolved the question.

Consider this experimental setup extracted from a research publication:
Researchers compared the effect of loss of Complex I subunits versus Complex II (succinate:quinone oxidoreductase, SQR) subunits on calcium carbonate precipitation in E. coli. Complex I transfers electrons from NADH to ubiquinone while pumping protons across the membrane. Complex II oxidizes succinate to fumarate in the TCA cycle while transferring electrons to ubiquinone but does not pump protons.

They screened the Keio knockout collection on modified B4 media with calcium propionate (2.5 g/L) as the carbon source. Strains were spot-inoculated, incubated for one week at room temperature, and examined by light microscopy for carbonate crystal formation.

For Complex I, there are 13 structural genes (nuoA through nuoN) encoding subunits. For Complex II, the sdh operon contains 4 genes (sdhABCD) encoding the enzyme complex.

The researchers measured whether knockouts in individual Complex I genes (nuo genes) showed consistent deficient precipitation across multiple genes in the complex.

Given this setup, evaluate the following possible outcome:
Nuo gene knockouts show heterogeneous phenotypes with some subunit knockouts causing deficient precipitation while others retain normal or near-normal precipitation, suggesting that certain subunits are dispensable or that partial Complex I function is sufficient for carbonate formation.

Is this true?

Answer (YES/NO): NO